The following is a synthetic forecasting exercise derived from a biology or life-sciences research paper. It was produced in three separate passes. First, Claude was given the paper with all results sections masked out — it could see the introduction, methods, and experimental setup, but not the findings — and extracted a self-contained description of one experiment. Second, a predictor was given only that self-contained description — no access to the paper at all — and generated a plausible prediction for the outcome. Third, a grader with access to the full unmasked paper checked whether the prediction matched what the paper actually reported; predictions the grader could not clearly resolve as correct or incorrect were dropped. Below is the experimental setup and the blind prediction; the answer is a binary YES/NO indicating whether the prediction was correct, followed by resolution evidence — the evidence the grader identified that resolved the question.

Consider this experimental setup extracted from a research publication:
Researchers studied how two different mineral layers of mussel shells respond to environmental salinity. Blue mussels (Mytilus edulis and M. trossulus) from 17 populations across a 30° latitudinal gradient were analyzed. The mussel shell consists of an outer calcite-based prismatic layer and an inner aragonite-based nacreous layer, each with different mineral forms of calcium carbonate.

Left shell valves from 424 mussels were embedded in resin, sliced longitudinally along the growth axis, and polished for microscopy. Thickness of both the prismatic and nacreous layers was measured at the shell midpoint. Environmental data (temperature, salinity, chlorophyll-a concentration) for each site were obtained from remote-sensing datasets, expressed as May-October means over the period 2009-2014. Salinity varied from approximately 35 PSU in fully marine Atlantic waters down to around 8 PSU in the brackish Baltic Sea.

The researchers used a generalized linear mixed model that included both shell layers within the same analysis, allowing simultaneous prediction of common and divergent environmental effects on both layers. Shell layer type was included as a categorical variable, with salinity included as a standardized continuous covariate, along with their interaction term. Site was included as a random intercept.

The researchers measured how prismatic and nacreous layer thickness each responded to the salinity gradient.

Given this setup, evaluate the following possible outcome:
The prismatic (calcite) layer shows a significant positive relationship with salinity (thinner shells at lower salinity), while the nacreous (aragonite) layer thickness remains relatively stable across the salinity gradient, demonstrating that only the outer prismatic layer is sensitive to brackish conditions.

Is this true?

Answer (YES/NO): NO